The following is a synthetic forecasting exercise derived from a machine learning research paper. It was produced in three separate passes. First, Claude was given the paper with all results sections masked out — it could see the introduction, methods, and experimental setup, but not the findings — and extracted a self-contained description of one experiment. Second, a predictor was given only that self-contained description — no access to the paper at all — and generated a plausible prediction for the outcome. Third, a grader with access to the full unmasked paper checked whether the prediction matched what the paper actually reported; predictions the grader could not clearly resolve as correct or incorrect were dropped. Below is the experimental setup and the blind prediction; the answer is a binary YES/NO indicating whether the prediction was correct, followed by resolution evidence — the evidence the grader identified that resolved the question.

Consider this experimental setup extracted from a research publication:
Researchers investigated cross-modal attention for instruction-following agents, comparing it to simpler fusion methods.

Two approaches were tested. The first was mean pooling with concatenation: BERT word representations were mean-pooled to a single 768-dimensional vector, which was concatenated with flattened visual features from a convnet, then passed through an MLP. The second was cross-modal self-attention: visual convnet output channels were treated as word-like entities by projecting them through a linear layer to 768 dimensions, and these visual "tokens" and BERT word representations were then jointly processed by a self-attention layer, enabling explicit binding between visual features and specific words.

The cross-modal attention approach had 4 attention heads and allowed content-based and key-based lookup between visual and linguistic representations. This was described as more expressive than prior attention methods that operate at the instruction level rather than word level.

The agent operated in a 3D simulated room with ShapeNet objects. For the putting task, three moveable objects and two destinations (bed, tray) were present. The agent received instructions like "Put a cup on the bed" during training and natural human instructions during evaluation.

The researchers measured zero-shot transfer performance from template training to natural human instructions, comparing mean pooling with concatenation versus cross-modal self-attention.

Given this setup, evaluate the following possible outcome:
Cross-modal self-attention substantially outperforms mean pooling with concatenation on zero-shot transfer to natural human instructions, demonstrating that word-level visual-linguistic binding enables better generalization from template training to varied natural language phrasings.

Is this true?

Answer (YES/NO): NO